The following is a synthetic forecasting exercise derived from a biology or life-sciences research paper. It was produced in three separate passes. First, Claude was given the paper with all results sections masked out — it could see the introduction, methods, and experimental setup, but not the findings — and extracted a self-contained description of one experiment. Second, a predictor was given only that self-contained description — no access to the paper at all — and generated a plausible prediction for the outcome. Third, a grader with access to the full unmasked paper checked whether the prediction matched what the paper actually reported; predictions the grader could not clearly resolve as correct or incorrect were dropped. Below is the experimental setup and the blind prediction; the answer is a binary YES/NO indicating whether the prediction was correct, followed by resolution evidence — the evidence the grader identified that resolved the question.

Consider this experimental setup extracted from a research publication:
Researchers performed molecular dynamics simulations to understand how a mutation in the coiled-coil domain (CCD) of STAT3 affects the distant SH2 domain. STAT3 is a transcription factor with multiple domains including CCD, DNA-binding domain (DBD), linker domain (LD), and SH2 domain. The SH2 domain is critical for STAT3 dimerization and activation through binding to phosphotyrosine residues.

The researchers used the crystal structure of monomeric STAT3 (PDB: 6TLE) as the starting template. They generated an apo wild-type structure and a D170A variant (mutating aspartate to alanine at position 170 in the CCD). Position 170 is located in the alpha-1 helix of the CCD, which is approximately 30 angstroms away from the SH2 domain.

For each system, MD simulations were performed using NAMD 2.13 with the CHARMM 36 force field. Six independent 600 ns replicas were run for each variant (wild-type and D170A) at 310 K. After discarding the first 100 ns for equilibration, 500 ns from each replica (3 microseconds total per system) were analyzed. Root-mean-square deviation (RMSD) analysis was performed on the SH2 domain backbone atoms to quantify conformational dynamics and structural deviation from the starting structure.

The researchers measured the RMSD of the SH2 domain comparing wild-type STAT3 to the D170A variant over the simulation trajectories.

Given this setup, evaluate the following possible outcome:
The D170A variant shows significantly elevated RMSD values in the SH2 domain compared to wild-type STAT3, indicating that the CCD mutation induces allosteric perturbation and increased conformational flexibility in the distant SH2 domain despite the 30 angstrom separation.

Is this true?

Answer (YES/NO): YES